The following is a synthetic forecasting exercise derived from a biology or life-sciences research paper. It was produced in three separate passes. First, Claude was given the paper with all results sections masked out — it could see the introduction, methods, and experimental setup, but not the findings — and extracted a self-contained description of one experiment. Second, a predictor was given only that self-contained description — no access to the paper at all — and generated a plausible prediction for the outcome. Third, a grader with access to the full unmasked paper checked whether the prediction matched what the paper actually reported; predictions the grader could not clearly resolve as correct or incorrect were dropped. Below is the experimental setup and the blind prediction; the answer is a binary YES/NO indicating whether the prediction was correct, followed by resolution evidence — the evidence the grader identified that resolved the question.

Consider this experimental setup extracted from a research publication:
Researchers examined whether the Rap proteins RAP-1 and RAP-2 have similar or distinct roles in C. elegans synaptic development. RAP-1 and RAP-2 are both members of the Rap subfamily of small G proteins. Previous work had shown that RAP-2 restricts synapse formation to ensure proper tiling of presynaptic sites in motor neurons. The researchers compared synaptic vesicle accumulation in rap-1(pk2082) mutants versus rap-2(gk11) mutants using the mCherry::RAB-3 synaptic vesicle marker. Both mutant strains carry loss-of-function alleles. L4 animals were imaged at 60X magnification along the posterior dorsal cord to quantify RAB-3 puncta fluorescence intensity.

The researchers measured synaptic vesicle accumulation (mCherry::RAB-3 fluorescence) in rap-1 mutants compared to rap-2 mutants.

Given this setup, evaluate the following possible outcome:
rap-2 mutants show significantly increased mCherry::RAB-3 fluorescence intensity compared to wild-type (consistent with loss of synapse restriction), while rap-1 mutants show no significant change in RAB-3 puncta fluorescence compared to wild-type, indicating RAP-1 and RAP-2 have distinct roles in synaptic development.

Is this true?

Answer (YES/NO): NO